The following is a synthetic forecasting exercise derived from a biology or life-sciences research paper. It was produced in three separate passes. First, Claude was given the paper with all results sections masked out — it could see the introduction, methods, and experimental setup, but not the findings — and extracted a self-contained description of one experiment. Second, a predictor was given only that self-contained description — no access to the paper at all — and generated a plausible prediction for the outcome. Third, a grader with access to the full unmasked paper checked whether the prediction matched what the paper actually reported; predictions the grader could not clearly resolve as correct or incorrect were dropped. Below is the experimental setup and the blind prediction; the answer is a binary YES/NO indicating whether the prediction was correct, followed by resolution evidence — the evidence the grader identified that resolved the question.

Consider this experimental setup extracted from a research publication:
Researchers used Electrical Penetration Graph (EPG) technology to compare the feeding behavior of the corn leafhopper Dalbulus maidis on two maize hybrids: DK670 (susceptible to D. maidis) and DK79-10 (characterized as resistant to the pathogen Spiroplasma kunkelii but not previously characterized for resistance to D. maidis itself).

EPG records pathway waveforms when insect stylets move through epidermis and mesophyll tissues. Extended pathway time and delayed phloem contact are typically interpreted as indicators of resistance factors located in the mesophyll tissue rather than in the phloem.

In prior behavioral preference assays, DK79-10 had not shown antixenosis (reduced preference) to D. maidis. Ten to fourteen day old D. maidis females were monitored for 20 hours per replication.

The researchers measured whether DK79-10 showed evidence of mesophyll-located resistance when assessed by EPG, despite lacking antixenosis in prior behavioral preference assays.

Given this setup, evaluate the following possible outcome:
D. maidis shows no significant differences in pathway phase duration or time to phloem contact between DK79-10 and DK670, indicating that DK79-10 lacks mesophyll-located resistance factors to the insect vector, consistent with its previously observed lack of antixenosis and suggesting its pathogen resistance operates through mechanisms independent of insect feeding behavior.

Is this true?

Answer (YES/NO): NO